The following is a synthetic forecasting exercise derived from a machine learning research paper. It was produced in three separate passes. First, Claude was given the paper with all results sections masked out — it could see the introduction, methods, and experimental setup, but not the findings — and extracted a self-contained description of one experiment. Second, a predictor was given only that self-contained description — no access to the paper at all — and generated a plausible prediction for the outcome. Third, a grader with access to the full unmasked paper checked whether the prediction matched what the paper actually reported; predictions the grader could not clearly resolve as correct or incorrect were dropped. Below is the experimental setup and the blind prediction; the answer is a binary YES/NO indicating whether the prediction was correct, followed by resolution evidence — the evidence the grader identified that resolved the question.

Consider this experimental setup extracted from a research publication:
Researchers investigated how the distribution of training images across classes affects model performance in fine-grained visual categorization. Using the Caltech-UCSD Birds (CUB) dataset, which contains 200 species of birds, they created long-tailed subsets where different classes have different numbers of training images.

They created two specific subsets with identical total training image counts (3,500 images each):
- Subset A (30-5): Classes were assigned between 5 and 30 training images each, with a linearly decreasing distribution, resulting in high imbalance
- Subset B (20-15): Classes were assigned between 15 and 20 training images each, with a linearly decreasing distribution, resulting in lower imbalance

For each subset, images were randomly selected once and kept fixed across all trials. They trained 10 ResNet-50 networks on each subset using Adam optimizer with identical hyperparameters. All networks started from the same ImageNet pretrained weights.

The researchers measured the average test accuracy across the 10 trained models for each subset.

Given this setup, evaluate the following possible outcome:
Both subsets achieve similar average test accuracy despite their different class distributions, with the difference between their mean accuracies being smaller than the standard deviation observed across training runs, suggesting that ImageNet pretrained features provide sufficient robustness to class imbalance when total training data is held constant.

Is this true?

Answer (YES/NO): NO